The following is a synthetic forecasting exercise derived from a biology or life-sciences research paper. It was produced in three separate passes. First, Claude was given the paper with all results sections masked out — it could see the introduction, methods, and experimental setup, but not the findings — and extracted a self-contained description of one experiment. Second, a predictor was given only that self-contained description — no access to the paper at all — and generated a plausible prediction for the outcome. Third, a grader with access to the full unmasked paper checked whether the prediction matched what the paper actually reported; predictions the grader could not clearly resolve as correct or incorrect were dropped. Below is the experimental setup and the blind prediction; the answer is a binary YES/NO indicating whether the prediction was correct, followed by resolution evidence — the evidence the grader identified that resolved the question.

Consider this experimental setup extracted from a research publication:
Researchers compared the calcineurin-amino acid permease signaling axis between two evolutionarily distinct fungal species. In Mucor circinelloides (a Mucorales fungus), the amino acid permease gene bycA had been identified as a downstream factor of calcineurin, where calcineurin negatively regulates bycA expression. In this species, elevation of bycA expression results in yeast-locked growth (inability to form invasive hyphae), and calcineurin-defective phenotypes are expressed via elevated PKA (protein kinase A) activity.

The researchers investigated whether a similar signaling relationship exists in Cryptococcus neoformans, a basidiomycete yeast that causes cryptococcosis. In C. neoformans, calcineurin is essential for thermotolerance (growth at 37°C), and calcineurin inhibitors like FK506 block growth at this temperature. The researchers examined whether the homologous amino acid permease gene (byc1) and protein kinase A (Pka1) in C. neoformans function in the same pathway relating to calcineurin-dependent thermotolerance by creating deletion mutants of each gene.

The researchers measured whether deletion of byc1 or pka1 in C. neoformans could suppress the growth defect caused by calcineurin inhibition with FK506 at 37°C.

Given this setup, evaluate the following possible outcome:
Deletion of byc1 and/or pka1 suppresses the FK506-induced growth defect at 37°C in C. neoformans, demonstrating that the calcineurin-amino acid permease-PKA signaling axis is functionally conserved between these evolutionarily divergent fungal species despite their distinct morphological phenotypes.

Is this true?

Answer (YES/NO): YES